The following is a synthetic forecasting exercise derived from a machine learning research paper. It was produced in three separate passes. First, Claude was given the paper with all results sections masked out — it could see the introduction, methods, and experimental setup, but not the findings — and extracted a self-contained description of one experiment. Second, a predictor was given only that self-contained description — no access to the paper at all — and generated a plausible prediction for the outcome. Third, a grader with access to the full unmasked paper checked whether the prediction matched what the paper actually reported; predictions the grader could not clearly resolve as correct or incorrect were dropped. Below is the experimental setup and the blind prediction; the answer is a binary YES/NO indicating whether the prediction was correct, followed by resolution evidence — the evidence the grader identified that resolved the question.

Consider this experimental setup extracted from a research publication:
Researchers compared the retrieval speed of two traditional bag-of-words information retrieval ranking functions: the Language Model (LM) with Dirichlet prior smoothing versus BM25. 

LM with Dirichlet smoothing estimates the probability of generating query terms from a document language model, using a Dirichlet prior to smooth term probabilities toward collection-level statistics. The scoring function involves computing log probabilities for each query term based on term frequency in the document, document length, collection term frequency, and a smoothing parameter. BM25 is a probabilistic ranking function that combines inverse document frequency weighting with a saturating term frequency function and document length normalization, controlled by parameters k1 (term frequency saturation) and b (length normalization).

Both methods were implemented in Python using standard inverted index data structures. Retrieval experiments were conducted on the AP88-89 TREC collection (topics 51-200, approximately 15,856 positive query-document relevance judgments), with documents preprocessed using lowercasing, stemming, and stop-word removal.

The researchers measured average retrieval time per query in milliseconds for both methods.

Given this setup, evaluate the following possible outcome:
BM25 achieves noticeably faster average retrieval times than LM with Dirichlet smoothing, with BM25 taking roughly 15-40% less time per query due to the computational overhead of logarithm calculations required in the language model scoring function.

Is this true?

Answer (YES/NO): NO